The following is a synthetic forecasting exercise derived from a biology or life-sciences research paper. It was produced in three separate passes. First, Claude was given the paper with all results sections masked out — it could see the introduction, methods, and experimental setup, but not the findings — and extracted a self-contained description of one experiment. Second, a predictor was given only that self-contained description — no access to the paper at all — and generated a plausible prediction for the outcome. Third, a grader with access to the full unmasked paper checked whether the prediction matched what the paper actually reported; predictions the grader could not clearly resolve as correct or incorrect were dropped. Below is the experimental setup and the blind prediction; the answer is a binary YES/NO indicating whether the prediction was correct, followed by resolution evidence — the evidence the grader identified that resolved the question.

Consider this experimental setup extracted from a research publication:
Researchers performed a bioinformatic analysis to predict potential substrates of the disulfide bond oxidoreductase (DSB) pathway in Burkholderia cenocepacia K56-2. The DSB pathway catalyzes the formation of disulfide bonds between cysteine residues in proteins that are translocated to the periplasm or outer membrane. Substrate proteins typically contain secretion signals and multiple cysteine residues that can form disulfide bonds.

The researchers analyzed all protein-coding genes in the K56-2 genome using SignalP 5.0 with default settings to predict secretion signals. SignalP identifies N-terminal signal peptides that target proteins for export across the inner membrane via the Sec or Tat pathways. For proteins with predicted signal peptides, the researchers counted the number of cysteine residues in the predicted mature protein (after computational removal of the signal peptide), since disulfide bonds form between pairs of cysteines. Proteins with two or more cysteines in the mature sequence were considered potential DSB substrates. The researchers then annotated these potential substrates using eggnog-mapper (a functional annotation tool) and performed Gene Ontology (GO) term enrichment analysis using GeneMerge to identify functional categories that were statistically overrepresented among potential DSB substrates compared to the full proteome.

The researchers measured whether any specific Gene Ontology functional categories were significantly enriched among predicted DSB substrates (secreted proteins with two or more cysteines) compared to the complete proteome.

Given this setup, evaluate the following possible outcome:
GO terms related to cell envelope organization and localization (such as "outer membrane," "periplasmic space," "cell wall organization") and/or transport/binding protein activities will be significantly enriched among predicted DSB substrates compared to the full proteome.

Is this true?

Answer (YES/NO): YES